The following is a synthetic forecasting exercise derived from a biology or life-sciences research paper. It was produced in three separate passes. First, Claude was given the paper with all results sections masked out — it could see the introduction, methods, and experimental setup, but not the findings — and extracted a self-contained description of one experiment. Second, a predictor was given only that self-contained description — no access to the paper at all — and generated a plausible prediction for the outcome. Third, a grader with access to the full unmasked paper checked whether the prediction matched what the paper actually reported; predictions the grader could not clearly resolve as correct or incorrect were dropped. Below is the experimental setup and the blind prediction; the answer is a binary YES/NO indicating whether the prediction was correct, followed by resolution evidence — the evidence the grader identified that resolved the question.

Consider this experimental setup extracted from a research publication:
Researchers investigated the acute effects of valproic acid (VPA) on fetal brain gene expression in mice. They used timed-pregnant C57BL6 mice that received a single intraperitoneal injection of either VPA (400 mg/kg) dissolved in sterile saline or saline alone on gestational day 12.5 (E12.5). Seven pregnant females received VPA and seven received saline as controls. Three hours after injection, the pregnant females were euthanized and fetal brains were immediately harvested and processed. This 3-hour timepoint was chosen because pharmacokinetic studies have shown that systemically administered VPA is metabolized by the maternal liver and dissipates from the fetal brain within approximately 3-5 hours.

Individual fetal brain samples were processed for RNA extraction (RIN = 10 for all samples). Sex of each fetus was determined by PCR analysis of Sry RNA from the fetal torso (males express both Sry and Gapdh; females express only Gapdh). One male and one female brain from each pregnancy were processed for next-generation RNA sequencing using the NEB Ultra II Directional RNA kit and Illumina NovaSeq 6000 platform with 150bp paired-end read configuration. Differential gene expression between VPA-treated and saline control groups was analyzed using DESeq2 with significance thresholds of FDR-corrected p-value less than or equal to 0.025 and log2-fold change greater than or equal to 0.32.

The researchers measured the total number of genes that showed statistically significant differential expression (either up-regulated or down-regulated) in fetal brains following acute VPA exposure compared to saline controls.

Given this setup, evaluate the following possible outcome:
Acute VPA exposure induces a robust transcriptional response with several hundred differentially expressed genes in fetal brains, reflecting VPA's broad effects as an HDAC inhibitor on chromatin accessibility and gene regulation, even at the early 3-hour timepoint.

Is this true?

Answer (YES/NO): NO